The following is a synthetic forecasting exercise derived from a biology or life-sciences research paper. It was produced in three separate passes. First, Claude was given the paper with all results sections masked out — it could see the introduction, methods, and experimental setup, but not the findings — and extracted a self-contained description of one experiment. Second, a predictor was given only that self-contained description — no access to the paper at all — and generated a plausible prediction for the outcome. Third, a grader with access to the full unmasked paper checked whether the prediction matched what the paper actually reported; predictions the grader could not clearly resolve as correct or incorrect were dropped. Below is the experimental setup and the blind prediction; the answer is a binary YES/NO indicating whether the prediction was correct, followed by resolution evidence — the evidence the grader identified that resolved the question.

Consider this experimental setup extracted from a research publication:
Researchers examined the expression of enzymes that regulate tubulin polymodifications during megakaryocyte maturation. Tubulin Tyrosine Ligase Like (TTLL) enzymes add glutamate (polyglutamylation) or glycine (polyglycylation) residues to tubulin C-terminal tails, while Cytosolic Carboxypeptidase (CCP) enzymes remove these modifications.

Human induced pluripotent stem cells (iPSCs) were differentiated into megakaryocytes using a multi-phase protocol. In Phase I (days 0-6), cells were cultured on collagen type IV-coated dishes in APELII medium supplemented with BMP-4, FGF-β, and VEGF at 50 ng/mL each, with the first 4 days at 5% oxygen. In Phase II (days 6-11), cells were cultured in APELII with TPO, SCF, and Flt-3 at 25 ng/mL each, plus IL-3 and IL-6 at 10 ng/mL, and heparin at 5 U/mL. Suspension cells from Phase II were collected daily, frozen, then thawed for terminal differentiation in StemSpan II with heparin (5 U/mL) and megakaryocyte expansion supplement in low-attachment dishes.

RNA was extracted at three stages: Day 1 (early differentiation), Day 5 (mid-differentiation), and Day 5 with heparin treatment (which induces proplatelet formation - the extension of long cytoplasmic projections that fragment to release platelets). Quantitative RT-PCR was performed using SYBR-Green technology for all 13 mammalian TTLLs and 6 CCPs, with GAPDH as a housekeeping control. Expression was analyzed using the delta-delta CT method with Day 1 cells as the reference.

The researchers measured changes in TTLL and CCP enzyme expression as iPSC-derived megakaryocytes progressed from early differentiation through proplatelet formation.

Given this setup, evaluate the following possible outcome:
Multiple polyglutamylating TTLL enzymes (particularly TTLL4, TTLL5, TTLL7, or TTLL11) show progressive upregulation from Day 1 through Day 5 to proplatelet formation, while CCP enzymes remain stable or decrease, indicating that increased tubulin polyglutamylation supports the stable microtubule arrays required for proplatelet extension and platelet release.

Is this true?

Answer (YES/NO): NO